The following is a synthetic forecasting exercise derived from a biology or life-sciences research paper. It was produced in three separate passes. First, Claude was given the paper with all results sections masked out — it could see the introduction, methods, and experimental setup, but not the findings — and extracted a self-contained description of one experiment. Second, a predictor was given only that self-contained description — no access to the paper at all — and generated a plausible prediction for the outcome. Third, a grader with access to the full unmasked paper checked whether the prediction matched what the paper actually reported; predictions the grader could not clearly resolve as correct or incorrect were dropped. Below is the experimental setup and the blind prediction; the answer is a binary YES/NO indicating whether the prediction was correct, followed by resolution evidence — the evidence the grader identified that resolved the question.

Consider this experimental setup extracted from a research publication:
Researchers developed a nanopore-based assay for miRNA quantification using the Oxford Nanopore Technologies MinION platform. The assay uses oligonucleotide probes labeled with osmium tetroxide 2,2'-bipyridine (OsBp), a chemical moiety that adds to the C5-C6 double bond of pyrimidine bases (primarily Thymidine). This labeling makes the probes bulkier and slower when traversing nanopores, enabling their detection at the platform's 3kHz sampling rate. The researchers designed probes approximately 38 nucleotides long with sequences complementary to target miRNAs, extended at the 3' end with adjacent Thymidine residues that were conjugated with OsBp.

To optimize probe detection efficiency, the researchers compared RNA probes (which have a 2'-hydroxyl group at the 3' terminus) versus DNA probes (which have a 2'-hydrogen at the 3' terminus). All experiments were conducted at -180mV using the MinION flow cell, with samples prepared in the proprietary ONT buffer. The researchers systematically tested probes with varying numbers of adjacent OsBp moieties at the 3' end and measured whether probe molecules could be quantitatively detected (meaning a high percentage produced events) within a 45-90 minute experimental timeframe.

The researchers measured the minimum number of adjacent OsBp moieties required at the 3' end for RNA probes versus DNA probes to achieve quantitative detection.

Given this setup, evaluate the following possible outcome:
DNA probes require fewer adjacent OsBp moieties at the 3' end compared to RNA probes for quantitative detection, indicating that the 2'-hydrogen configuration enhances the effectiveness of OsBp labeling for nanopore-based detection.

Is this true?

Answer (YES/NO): NO